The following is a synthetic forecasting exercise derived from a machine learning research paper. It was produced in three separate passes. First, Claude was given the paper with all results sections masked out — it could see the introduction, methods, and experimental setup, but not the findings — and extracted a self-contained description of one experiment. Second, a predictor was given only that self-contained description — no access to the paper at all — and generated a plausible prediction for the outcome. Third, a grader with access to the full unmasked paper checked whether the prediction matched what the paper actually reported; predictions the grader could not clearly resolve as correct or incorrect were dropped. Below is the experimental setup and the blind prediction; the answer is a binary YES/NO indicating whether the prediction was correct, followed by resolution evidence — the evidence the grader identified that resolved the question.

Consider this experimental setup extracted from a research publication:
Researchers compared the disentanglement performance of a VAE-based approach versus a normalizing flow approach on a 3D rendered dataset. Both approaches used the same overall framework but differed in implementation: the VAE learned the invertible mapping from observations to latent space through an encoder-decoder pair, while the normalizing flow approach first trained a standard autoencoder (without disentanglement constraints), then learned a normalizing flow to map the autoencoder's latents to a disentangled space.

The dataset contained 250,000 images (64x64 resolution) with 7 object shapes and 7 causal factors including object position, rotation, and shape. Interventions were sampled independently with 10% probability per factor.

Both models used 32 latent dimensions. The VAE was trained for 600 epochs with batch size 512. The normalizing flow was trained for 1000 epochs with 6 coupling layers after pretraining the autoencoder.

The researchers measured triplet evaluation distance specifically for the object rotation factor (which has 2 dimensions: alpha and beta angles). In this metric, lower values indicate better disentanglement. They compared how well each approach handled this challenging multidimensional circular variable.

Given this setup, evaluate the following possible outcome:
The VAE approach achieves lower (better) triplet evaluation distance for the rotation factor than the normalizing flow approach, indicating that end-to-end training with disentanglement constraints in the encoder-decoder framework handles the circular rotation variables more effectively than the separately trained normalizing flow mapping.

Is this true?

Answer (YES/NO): NO